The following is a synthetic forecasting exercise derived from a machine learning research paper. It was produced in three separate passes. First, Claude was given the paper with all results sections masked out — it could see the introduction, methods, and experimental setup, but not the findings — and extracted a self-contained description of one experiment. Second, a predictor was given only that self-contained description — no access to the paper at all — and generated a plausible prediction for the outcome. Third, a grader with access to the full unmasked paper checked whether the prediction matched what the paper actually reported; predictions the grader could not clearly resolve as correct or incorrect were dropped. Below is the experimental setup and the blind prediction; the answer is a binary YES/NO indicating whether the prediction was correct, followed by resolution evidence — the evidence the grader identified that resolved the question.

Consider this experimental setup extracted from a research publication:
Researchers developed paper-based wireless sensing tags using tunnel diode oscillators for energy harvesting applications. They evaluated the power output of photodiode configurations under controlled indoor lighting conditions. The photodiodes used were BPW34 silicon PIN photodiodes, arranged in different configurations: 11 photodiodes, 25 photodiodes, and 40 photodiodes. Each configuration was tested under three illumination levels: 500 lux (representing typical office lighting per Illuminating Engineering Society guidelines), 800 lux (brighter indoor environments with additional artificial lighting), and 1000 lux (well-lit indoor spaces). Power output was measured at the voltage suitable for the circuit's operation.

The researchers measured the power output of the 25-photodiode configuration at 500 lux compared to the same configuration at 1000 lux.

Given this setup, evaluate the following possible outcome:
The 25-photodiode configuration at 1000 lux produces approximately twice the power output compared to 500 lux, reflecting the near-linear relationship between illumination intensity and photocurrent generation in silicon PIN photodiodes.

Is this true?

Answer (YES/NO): NO